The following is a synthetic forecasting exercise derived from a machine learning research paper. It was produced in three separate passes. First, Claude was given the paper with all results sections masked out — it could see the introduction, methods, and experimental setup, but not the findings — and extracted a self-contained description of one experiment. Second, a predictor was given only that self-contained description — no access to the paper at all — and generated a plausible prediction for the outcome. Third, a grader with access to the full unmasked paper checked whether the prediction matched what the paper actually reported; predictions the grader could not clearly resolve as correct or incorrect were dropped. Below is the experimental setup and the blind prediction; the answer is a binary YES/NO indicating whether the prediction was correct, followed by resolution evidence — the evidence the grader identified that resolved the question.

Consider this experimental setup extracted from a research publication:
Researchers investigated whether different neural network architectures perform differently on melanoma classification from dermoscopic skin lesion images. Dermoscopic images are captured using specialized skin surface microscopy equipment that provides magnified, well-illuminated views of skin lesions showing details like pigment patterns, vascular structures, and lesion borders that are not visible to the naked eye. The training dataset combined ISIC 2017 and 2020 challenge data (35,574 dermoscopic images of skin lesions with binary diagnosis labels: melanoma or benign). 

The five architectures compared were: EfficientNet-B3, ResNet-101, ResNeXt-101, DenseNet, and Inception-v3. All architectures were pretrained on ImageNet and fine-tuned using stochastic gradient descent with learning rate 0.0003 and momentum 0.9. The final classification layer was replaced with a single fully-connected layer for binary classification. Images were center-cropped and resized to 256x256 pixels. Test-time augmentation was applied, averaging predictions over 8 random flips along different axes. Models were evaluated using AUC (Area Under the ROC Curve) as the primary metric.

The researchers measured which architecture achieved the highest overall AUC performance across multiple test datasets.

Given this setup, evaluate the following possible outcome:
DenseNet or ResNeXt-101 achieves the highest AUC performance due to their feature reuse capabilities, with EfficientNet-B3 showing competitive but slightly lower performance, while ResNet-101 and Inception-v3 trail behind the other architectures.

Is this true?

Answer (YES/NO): NO